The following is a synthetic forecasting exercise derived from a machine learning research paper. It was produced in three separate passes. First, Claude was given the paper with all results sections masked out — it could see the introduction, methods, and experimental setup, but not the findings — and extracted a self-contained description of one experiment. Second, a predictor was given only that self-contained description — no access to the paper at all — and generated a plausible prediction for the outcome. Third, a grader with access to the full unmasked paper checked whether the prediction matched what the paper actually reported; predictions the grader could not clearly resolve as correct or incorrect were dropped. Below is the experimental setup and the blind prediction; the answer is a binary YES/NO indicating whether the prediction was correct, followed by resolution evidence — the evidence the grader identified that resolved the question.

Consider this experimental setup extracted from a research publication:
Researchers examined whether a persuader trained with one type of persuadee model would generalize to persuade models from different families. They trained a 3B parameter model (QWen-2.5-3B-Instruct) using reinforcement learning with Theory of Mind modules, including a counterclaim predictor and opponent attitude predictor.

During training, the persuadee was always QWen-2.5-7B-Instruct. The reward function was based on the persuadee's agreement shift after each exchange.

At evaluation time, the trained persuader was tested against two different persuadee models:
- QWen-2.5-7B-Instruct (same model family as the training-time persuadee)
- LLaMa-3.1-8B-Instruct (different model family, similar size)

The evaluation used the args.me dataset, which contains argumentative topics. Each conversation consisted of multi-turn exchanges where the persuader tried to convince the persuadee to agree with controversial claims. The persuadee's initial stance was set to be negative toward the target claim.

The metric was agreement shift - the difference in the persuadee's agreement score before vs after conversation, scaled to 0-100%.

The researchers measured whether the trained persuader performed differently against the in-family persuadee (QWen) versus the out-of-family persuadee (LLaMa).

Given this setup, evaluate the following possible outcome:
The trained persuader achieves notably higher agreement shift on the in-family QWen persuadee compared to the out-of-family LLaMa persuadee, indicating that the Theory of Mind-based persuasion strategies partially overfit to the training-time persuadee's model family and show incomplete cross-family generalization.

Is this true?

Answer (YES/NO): YES